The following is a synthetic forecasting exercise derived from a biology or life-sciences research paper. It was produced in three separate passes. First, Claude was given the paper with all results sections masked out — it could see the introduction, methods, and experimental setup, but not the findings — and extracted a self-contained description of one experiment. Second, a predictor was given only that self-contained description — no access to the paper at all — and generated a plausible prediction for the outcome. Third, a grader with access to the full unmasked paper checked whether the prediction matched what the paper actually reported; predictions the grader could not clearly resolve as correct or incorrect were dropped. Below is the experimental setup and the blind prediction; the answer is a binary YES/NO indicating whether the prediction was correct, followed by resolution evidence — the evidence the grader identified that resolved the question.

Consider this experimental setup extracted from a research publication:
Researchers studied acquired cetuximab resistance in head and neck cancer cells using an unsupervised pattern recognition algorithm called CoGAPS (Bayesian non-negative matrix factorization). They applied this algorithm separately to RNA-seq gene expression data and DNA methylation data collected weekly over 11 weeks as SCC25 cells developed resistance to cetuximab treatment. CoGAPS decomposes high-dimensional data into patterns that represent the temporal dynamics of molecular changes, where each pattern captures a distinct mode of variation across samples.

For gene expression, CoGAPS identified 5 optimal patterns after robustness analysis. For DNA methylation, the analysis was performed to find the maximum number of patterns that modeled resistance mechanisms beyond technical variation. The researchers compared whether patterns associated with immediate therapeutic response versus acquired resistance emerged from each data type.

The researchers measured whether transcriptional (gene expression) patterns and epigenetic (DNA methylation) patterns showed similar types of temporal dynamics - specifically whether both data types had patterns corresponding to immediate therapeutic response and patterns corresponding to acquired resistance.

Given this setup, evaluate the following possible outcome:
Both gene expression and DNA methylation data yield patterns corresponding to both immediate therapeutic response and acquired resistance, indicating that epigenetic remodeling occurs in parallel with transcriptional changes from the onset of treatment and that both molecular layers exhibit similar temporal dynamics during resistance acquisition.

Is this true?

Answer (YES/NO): NO